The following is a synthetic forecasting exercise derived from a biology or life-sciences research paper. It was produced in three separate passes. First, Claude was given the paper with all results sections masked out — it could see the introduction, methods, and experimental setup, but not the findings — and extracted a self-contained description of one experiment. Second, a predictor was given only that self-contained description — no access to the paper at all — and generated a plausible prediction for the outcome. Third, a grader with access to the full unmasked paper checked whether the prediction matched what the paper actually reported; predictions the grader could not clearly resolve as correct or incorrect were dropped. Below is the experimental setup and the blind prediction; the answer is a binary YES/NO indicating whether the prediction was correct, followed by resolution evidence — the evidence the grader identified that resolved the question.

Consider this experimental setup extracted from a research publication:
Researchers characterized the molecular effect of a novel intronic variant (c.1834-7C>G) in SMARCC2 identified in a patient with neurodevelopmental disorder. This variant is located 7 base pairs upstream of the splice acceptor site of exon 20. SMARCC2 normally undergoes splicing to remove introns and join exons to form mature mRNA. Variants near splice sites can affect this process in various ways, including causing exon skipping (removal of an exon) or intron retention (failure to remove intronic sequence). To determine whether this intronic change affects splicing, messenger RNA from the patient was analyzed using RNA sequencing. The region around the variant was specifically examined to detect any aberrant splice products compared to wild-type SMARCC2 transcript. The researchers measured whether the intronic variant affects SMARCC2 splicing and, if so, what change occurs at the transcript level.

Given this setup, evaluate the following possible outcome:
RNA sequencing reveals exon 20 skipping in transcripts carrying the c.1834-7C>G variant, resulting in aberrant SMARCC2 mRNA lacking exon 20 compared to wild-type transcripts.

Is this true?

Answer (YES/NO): NO